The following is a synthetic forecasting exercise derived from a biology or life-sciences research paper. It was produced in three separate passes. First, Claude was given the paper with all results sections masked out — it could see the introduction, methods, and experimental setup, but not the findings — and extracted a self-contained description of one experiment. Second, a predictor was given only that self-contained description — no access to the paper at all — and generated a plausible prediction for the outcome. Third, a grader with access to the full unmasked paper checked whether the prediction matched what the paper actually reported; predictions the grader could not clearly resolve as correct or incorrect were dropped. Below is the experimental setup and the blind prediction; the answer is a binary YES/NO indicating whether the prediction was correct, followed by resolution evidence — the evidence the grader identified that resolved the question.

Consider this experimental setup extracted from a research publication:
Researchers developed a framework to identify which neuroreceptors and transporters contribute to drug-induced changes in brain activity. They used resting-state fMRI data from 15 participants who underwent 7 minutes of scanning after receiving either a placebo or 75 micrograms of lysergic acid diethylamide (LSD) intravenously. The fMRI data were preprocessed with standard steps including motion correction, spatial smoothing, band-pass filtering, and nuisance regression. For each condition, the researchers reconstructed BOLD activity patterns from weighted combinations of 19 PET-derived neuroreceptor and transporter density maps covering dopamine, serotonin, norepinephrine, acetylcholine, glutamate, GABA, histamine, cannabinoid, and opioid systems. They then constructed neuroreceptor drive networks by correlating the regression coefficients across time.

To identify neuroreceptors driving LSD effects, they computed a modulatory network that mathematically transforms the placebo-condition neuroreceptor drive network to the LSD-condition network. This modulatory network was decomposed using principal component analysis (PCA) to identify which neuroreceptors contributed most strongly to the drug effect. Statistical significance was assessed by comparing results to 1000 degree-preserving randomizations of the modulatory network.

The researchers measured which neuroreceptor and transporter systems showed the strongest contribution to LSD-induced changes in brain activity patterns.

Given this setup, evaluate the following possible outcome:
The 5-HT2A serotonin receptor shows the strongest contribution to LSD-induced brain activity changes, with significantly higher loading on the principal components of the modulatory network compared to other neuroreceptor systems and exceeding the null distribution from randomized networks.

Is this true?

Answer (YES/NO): NO